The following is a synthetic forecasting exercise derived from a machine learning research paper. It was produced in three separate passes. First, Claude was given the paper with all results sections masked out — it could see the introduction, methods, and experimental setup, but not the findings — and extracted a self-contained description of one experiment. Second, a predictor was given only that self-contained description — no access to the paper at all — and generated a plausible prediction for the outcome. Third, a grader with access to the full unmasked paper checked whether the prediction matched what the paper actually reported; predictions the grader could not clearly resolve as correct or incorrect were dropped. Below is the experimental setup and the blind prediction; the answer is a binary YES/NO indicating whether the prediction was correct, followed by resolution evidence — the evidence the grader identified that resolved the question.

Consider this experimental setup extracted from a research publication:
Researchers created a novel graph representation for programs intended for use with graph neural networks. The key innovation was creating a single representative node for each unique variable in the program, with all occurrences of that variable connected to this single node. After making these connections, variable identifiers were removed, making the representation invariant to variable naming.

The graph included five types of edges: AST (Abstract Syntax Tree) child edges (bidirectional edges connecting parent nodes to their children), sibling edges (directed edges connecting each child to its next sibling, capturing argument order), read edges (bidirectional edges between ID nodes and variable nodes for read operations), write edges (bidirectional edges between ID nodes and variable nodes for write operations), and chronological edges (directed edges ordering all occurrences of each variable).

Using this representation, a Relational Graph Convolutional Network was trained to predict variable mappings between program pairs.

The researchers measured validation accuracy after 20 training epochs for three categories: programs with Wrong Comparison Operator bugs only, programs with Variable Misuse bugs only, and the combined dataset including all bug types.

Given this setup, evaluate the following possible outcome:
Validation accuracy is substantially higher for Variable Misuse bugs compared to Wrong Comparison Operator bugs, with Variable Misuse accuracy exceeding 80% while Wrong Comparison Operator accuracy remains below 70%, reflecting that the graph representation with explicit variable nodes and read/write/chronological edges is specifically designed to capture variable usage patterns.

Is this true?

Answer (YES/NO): NO